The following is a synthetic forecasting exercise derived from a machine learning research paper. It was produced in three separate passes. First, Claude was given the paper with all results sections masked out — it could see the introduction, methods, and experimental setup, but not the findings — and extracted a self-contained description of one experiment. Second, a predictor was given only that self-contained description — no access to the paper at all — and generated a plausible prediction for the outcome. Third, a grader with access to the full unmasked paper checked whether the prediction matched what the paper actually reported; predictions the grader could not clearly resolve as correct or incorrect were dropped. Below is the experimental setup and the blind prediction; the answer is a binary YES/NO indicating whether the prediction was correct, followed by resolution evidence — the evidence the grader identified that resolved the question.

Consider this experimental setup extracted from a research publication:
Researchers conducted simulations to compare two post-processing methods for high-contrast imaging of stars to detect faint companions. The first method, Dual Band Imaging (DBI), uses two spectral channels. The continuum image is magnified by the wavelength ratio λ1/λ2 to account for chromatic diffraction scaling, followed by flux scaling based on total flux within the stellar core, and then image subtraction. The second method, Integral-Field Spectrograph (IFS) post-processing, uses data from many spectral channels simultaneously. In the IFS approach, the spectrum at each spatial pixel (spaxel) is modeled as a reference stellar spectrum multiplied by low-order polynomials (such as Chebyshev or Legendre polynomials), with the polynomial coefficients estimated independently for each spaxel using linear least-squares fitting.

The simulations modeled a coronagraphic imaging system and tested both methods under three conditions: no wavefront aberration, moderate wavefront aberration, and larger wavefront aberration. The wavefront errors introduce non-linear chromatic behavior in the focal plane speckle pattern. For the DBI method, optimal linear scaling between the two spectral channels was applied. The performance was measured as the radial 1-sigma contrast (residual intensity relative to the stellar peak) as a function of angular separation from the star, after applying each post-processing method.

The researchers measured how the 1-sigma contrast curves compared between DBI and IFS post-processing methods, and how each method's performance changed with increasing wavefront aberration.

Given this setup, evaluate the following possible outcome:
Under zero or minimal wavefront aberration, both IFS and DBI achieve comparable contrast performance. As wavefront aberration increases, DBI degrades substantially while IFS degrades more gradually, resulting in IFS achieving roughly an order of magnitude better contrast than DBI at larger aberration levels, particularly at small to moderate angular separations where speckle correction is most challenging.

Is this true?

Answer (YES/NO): NO